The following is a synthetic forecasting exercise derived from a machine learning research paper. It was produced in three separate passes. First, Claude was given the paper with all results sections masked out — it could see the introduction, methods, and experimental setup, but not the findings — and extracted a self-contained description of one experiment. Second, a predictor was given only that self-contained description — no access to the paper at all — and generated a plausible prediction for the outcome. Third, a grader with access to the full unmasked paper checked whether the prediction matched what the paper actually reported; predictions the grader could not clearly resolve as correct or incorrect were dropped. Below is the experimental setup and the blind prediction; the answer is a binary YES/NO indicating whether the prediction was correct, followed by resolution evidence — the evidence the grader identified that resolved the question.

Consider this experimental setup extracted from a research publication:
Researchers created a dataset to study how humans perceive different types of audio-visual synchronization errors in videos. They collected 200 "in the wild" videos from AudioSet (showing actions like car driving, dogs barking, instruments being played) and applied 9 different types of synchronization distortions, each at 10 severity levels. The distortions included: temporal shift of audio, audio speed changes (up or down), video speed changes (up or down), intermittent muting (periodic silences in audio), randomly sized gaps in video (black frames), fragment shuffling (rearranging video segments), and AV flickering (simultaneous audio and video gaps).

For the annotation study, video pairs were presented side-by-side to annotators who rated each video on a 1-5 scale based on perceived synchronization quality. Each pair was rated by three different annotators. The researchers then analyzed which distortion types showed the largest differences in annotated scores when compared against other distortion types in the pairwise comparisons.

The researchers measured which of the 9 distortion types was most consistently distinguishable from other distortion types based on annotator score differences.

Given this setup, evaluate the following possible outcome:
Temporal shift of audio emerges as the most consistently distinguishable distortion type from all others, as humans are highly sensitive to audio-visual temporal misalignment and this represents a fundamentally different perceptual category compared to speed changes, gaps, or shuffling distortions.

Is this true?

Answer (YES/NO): NO